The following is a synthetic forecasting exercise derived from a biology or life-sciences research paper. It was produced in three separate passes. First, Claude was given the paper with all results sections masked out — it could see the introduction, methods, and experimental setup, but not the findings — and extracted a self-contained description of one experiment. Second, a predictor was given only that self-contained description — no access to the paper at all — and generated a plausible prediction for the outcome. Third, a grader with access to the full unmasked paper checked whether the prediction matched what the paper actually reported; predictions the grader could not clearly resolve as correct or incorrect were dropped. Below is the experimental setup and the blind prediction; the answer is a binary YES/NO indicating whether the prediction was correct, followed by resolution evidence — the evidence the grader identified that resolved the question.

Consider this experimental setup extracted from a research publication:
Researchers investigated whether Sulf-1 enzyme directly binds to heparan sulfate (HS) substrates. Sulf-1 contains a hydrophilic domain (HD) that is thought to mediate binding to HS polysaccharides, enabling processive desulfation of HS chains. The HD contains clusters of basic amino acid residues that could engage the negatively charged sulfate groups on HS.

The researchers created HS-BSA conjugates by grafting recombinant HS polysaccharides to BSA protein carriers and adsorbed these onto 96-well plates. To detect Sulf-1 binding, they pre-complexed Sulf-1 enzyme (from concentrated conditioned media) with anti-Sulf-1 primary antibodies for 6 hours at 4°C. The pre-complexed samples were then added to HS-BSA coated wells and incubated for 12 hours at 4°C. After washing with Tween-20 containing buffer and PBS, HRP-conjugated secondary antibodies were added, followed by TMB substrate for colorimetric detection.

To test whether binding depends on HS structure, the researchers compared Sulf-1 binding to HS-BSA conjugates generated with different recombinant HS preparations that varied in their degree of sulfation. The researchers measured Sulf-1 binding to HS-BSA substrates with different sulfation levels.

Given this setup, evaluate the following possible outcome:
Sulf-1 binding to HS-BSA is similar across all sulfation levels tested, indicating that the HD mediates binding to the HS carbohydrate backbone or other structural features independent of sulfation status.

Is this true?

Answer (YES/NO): NO